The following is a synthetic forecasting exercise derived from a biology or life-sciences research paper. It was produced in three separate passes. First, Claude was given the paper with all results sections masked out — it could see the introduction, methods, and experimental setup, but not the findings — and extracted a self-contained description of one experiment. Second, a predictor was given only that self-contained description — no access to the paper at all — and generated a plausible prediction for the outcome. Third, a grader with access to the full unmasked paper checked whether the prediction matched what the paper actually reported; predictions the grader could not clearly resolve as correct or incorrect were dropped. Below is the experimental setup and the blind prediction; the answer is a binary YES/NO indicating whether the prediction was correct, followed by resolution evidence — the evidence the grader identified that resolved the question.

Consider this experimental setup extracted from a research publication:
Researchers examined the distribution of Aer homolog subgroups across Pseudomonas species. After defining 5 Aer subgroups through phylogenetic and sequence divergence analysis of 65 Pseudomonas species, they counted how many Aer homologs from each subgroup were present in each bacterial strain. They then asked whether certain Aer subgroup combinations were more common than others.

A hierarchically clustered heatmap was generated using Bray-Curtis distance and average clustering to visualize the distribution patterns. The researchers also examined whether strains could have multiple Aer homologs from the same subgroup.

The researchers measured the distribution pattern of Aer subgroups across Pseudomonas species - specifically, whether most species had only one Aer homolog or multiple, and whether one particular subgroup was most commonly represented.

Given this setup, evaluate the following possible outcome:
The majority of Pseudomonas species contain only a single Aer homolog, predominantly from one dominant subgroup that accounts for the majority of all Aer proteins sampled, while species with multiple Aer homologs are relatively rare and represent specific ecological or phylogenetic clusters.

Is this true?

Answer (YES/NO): NO